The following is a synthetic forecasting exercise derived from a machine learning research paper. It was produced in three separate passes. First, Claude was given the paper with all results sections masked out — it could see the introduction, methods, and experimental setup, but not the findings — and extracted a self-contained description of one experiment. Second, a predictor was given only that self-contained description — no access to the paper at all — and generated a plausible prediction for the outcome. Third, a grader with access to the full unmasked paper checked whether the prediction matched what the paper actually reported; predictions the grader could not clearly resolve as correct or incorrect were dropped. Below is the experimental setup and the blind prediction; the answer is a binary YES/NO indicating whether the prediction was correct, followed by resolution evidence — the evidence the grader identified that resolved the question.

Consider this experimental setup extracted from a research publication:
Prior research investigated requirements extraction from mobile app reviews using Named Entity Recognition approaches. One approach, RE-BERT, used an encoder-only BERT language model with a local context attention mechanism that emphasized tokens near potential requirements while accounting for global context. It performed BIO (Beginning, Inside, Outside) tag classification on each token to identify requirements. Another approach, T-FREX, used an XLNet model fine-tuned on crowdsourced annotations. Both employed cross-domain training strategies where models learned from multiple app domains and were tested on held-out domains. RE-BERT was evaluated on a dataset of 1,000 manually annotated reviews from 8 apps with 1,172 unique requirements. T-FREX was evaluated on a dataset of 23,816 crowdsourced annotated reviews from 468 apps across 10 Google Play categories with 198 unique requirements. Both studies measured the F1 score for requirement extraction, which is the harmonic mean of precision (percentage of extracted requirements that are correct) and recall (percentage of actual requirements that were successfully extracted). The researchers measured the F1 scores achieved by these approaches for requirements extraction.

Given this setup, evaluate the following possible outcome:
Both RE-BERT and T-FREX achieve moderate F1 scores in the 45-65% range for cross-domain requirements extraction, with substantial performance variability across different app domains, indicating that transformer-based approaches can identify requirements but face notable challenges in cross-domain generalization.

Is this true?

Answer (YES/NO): NO